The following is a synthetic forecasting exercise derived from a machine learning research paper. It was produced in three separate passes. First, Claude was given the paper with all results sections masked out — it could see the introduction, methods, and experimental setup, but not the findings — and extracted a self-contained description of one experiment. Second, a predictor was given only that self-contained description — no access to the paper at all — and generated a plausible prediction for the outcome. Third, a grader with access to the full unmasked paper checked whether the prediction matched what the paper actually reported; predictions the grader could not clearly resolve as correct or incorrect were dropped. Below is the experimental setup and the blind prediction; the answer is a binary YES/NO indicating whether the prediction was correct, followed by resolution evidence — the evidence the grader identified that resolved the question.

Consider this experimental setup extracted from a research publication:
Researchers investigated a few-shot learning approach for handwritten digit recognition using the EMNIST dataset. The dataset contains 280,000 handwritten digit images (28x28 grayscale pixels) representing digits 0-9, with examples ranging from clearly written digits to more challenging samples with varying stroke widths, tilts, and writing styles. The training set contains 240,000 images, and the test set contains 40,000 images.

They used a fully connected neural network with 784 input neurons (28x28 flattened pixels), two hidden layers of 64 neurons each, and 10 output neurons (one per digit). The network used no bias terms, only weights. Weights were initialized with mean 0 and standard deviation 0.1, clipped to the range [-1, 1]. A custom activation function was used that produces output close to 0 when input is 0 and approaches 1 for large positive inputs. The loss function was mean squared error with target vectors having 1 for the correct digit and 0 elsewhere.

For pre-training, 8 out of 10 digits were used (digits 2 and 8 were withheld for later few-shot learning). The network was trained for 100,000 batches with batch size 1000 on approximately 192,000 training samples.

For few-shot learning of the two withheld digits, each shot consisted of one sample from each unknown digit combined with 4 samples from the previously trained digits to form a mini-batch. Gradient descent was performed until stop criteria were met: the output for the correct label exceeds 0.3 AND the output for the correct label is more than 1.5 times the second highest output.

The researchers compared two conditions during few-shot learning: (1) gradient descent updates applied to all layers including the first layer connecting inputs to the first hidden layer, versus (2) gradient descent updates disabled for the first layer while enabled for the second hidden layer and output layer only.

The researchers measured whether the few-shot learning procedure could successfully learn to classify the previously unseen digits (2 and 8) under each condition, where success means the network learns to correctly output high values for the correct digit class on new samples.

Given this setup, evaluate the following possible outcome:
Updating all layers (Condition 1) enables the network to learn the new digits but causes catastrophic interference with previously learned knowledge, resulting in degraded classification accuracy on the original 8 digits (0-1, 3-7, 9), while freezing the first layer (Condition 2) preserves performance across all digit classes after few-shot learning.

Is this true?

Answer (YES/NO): YES